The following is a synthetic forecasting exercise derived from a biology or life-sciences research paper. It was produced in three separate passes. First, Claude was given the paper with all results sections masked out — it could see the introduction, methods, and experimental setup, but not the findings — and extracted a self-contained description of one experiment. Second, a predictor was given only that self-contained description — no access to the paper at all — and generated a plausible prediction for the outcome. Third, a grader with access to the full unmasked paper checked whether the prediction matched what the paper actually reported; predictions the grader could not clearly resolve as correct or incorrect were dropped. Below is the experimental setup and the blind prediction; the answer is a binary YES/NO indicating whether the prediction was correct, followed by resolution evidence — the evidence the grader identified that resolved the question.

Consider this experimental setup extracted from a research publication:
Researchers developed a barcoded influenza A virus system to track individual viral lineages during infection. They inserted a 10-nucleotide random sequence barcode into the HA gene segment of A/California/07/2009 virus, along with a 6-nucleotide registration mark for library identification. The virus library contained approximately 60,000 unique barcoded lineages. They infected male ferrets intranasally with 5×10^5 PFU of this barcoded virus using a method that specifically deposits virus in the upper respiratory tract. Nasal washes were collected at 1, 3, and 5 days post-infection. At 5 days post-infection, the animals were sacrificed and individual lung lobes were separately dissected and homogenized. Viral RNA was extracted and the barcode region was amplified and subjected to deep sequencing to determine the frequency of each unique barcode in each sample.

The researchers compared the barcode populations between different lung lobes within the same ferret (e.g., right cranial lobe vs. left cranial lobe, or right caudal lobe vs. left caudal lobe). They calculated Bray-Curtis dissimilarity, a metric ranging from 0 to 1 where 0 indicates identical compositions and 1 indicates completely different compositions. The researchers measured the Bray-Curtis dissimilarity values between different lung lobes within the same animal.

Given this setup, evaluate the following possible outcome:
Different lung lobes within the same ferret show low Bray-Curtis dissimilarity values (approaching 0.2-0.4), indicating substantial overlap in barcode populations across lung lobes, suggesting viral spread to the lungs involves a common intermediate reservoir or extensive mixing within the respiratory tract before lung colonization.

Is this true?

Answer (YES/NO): NO